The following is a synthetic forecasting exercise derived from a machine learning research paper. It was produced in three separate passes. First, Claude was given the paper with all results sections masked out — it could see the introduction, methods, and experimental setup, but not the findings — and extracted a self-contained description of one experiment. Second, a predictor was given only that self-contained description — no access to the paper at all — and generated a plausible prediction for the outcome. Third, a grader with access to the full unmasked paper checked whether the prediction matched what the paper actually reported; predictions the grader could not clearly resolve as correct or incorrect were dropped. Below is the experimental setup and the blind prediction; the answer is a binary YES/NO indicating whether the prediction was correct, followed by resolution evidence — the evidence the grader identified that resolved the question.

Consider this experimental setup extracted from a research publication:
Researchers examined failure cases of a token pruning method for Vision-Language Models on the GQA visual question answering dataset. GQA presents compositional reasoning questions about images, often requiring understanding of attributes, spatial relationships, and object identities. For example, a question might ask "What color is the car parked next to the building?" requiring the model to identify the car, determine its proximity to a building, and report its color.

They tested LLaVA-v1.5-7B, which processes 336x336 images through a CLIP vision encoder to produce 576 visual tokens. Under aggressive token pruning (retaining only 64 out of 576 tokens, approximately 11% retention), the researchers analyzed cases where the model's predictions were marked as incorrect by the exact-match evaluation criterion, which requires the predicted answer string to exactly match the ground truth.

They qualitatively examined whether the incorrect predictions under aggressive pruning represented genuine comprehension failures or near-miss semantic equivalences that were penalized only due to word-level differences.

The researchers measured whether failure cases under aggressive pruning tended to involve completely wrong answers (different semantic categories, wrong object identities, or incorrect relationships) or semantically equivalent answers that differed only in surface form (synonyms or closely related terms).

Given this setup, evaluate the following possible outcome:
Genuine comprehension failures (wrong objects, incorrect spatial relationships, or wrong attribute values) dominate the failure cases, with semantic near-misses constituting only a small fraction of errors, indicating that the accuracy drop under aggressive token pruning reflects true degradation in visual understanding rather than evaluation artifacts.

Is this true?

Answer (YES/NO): NO